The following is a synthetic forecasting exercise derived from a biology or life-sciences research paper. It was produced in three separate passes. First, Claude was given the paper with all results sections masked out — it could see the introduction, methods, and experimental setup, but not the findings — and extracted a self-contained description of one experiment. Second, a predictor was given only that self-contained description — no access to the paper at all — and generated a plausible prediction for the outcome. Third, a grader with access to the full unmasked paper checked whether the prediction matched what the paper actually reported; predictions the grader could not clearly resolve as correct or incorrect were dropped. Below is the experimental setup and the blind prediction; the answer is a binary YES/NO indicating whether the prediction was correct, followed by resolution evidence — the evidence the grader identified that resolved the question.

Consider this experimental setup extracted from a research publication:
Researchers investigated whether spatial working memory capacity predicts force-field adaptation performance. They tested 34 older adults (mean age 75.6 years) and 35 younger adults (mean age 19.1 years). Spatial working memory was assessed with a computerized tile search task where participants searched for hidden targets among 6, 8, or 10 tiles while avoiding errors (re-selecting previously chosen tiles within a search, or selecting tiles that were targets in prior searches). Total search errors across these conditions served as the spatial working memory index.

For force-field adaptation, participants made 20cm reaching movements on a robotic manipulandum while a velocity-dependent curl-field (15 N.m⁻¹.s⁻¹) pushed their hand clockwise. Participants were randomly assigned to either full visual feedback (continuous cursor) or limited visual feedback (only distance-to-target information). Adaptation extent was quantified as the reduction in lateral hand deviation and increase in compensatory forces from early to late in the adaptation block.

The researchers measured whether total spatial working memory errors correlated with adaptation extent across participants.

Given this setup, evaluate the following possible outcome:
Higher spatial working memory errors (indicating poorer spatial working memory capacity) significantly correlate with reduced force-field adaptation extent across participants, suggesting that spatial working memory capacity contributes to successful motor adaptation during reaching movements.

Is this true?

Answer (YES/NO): NO